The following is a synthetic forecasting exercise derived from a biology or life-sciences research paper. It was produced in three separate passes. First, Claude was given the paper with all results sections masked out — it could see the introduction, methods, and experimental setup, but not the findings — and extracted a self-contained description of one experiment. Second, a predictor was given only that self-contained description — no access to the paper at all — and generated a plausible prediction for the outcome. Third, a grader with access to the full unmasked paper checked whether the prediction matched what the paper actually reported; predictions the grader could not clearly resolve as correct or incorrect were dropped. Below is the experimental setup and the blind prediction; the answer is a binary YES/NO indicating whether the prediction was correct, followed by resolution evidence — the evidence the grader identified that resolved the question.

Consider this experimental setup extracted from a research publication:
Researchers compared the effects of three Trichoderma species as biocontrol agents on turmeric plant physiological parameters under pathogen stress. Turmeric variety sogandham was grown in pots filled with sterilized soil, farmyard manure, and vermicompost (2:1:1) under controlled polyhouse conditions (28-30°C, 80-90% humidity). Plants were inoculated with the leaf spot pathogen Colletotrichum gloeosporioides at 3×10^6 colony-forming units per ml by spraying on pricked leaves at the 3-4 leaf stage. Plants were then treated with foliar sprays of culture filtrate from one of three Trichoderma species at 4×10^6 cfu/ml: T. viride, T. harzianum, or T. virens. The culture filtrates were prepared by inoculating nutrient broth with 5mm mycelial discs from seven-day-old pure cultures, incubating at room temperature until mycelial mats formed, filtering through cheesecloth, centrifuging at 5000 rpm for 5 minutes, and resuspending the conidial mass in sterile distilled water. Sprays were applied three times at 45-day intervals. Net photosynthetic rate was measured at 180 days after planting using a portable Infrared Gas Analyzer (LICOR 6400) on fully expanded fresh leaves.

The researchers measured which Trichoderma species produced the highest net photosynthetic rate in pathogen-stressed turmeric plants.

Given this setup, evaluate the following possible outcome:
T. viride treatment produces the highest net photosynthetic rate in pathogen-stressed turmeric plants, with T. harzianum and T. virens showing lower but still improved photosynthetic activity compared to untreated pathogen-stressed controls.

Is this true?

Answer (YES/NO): YES